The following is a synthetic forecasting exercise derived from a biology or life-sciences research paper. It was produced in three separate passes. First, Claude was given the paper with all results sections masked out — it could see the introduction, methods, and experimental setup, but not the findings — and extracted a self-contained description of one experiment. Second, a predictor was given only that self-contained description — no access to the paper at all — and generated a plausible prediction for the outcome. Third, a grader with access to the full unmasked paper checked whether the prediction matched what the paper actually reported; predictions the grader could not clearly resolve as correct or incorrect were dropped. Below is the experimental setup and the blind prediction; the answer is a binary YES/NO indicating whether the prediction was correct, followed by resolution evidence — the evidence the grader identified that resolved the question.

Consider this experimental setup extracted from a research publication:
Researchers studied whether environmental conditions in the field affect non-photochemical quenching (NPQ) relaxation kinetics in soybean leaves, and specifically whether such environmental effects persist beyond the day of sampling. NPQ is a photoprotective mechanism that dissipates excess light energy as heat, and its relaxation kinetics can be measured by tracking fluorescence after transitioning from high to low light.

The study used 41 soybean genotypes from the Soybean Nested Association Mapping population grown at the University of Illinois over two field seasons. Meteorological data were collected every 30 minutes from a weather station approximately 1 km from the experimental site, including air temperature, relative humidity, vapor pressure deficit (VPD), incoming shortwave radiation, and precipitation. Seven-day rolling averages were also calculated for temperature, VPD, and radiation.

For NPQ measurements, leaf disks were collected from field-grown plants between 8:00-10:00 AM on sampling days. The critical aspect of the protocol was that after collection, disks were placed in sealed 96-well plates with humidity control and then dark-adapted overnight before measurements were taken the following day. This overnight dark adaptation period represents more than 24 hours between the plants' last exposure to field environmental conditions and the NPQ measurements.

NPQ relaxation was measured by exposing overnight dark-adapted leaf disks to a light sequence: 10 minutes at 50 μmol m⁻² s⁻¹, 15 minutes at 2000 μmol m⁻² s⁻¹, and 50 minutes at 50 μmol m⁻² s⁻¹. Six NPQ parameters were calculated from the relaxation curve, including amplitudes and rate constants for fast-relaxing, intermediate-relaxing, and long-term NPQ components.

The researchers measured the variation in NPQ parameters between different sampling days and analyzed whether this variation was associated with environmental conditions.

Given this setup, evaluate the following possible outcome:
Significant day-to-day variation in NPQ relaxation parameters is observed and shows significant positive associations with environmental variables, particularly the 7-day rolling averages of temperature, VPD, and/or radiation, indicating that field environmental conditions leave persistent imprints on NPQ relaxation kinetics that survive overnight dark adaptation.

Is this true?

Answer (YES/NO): YES